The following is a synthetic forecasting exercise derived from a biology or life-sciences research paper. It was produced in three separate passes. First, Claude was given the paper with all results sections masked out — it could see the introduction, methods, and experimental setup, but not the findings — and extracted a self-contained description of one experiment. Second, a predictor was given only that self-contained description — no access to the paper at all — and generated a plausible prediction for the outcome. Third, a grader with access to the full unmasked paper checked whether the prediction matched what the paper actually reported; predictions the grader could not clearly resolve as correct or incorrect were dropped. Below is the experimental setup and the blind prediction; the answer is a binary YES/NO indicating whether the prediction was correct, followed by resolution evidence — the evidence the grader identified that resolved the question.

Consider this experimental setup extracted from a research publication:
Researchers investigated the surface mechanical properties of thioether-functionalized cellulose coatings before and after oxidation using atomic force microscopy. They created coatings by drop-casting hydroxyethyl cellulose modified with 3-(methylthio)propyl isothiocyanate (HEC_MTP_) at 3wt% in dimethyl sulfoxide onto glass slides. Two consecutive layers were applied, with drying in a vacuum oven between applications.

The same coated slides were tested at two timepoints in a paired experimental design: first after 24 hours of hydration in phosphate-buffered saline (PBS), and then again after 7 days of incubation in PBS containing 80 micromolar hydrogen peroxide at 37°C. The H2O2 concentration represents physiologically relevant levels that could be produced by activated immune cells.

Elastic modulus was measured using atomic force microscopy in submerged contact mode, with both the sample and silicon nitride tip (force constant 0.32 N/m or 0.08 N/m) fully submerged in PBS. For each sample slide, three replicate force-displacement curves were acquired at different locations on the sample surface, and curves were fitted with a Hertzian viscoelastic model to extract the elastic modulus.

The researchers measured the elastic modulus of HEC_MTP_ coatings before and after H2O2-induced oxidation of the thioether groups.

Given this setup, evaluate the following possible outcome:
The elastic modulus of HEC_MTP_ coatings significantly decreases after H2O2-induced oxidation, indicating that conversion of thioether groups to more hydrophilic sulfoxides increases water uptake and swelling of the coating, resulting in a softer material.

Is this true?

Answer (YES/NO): YES